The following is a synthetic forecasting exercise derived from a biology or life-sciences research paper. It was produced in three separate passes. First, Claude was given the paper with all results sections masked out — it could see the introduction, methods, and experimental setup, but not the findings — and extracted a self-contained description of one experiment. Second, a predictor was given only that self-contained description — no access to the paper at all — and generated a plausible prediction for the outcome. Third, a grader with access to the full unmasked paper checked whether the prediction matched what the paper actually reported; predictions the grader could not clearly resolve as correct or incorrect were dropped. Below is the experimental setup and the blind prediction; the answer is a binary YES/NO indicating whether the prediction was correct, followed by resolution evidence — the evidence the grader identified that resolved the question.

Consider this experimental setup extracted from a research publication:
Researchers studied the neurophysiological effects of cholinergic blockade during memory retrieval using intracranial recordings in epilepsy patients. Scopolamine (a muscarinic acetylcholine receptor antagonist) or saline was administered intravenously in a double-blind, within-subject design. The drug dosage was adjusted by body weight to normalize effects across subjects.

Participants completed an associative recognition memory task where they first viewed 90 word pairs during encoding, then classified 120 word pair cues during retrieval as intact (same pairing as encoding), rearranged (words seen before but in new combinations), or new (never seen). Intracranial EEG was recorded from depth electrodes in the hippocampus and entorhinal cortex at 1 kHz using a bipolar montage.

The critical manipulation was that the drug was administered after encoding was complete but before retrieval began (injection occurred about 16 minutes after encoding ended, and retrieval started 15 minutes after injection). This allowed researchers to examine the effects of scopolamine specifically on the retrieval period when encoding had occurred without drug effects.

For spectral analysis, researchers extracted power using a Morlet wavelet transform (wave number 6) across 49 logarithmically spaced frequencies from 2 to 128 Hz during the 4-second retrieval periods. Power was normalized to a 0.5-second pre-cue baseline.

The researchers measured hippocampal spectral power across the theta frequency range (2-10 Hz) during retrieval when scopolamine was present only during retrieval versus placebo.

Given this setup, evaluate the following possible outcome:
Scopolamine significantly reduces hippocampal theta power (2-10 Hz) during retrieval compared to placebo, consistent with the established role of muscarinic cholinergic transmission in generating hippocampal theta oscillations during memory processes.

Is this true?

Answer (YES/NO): NO